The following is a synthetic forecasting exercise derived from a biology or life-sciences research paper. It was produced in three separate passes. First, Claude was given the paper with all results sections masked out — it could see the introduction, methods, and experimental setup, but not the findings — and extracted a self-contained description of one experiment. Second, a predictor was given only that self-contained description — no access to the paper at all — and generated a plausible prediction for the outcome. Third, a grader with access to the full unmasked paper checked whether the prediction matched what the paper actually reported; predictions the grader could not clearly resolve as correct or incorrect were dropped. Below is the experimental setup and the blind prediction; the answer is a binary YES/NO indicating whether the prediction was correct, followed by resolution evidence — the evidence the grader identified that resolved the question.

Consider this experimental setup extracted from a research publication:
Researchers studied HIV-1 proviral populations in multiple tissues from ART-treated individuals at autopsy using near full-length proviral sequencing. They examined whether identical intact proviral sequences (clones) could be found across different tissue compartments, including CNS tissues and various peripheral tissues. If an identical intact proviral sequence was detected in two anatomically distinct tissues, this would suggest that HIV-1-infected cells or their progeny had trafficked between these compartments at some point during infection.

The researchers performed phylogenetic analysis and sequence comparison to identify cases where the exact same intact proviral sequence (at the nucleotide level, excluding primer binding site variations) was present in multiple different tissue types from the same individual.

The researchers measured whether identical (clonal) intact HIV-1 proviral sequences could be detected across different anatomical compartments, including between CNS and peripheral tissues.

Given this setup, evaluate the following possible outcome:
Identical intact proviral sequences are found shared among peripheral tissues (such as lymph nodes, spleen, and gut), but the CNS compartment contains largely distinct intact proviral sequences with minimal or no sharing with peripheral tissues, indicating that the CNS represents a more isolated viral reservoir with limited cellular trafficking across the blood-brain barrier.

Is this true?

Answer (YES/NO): NO